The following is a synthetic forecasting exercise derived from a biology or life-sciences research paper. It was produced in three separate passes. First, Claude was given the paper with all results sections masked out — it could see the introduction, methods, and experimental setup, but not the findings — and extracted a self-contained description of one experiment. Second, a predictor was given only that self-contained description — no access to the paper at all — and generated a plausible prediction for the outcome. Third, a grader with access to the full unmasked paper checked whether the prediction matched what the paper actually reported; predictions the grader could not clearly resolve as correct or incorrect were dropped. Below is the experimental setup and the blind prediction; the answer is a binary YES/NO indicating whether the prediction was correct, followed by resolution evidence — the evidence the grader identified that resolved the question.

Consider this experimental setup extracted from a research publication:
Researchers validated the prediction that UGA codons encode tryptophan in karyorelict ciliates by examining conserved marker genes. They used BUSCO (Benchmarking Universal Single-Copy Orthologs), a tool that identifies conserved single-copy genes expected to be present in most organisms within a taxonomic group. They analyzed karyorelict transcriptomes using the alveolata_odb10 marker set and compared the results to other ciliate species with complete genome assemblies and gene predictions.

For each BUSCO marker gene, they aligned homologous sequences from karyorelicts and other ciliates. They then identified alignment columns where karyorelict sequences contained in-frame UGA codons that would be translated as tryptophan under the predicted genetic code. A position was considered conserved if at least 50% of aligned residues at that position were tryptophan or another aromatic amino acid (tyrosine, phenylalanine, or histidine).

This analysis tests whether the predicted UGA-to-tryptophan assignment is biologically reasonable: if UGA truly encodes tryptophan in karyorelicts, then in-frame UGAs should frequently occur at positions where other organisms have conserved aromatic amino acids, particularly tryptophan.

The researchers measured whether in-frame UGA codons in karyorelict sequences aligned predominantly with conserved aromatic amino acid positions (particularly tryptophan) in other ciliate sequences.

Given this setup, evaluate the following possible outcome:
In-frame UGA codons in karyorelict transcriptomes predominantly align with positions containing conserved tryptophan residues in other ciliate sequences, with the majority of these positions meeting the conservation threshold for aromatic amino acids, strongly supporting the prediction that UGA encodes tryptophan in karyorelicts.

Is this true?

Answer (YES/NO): YES